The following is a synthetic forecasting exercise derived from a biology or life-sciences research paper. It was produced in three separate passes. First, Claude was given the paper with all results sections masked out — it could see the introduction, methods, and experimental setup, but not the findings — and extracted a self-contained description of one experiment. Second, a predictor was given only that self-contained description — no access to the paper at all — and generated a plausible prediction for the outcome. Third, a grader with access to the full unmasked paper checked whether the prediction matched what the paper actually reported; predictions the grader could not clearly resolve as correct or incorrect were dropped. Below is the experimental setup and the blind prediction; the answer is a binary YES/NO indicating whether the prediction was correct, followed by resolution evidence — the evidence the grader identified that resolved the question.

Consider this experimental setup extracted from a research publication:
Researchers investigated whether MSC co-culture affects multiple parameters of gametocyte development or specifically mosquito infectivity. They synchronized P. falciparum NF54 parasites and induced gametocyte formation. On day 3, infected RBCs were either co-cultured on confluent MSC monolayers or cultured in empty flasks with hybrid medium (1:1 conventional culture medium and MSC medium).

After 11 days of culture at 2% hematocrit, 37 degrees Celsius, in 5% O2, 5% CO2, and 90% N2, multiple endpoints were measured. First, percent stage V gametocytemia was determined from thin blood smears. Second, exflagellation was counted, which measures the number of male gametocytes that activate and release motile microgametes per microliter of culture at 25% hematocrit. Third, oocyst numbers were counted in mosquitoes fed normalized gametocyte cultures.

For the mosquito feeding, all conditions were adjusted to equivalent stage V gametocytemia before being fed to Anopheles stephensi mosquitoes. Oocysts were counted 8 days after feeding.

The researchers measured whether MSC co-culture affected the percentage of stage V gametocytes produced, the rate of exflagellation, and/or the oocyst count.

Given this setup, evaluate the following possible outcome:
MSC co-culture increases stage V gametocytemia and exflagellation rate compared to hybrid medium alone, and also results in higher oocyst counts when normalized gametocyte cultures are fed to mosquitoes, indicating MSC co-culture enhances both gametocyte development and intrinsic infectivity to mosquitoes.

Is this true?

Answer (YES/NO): NO